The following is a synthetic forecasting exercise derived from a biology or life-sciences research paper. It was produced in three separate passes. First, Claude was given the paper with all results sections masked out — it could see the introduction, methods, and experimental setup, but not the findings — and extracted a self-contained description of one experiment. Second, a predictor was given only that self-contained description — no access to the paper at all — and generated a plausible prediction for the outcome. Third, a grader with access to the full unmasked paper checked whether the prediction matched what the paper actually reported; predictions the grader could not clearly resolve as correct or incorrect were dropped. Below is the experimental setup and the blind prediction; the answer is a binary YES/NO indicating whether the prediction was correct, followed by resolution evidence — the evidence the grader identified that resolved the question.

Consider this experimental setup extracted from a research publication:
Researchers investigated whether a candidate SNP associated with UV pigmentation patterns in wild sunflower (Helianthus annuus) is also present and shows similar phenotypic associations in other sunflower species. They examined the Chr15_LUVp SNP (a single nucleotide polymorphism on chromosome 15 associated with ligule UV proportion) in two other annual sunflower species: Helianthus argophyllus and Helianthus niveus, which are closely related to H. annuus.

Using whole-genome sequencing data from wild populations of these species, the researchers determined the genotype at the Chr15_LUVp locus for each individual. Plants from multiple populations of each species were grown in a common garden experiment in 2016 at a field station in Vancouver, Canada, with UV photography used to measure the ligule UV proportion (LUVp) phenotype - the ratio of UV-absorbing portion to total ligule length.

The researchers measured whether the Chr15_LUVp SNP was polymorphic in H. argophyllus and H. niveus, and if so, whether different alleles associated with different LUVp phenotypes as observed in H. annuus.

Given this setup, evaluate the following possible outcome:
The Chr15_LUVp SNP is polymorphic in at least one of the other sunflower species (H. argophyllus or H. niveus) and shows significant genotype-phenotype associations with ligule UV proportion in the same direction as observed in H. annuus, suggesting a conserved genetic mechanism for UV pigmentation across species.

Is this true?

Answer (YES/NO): NO